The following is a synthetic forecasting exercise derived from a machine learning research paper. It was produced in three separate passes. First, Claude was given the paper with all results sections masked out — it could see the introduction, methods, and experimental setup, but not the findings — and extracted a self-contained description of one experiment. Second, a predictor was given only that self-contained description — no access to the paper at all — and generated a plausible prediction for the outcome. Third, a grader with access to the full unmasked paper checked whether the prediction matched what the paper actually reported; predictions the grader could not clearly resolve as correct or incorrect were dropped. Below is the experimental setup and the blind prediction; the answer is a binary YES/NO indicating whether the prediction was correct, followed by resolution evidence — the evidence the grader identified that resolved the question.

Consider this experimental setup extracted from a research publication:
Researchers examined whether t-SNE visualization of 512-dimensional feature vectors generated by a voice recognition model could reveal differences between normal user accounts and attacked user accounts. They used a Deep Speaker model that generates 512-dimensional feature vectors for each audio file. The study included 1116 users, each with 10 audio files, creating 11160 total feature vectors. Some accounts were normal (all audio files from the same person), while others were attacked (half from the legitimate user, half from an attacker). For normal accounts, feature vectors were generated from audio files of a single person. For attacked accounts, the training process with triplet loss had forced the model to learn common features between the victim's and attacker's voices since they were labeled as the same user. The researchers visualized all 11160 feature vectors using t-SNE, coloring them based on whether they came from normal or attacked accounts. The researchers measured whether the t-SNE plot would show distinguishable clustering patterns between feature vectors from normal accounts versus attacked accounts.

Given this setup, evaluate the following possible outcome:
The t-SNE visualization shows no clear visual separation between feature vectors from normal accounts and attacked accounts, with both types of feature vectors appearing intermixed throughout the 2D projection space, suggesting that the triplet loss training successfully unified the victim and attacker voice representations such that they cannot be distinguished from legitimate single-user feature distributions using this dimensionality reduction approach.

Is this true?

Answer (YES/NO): YES